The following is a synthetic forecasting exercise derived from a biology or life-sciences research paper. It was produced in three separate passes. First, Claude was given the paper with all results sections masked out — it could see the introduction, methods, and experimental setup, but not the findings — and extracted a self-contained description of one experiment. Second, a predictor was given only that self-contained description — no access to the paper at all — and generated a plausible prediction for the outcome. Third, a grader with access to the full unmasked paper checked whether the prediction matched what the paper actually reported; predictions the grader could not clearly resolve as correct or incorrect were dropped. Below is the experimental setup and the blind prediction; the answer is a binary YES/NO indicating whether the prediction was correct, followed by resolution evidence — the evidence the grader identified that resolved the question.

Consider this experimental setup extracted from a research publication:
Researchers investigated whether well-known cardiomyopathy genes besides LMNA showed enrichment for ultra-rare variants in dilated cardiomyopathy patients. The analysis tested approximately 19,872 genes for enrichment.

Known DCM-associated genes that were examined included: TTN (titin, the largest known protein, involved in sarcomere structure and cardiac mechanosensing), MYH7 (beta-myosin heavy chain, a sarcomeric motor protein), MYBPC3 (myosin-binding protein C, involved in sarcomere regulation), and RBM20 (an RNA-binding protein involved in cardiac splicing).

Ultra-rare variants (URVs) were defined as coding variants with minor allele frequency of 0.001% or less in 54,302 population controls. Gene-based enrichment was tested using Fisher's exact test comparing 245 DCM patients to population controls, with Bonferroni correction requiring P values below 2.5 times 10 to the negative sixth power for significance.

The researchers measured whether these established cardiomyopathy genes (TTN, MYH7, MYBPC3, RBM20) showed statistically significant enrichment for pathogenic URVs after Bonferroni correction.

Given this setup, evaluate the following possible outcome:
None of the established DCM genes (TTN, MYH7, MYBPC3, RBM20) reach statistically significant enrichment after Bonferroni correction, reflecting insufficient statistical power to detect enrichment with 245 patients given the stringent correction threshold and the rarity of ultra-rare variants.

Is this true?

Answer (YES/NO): NO